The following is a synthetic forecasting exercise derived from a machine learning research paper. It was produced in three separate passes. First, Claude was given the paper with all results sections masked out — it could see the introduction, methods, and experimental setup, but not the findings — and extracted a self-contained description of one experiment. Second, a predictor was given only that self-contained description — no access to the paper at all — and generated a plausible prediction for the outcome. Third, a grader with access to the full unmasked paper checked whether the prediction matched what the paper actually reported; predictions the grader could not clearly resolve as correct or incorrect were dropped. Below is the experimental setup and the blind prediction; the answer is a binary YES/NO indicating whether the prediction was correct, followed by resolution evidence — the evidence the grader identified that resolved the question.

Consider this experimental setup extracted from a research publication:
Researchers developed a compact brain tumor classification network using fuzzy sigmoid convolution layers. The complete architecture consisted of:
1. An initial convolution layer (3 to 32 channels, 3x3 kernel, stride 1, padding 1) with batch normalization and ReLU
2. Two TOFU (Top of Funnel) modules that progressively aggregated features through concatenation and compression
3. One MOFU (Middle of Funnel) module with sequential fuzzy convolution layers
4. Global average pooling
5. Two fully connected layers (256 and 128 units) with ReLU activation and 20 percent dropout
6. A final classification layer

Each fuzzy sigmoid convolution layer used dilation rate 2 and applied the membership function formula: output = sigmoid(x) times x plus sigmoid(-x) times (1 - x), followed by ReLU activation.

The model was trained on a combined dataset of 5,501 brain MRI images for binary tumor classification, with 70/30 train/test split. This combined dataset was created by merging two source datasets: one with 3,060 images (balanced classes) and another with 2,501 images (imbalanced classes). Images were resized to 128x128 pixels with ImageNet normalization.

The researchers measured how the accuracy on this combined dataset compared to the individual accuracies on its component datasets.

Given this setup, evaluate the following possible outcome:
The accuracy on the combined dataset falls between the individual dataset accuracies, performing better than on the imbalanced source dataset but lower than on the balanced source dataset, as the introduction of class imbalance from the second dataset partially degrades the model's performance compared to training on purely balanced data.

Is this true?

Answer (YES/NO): NO